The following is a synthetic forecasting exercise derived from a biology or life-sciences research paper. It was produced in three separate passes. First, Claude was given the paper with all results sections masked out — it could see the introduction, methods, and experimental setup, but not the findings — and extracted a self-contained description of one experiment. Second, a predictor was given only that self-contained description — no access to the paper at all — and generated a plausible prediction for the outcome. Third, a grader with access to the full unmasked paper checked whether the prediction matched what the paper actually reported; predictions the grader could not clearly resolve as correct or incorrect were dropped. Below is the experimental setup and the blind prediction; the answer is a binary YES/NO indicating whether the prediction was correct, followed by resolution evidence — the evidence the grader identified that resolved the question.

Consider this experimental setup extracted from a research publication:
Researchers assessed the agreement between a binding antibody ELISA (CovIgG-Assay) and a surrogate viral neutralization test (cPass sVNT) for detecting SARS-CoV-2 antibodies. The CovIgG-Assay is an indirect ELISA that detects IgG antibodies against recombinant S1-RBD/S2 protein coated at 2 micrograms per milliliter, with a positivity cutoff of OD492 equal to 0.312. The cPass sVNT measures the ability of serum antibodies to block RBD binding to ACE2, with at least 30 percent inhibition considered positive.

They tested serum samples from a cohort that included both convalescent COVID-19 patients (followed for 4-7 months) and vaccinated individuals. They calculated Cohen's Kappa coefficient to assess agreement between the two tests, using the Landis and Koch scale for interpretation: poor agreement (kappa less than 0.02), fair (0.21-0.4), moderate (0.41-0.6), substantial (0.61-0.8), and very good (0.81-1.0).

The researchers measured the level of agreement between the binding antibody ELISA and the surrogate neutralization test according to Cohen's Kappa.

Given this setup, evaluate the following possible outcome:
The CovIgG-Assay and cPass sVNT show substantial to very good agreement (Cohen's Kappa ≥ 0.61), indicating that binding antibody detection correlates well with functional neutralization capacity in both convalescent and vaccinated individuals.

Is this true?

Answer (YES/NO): NO